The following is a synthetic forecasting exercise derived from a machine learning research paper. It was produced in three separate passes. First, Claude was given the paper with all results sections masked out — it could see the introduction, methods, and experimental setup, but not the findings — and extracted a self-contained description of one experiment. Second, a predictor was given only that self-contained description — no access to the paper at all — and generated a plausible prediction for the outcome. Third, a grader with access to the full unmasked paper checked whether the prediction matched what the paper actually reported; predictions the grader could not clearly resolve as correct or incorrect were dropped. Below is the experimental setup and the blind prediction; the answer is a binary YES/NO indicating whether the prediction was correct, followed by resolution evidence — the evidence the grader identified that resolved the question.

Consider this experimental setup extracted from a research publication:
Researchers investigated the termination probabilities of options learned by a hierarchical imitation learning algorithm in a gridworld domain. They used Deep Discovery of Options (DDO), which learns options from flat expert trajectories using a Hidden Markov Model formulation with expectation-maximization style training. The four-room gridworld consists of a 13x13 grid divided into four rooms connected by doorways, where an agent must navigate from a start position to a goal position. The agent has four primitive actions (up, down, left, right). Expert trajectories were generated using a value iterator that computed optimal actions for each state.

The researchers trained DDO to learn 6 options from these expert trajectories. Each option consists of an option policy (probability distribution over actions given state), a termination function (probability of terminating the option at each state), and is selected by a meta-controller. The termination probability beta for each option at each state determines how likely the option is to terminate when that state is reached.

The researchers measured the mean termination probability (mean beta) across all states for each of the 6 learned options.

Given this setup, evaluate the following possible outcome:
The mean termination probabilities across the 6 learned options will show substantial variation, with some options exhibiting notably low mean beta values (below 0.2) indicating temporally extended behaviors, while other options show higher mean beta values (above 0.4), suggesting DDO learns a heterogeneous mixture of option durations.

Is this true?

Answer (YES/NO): NO